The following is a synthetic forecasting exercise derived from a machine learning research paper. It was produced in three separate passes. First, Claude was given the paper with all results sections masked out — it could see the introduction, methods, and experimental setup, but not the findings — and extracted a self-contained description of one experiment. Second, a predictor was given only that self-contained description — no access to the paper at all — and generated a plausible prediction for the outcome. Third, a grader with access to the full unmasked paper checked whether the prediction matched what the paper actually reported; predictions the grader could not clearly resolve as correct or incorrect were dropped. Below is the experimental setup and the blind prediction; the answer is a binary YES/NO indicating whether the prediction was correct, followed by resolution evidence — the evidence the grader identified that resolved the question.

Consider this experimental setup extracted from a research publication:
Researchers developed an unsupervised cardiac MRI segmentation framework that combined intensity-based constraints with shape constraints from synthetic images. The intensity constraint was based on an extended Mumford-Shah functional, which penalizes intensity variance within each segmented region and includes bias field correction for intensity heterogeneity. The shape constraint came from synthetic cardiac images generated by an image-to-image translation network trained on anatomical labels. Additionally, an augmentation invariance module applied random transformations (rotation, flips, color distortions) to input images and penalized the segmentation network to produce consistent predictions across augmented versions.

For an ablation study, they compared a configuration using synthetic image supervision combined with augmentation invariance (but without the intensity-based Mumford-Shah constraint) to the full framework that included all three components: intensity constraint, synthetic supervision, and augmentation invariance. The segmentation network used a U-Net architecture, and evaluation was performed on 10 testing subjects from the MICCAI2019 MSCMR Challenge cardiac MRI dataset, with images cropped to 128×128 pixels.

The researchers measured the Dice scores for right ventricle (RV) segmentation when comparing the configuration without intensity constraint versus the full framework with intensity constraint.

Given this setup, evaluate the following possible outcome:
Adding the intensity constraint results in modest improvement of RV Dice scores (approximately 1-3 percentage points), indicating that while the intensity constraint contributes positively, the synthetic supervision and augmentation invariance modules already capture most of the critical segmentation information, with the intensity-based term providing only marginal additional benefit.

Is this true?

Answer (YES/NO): NO